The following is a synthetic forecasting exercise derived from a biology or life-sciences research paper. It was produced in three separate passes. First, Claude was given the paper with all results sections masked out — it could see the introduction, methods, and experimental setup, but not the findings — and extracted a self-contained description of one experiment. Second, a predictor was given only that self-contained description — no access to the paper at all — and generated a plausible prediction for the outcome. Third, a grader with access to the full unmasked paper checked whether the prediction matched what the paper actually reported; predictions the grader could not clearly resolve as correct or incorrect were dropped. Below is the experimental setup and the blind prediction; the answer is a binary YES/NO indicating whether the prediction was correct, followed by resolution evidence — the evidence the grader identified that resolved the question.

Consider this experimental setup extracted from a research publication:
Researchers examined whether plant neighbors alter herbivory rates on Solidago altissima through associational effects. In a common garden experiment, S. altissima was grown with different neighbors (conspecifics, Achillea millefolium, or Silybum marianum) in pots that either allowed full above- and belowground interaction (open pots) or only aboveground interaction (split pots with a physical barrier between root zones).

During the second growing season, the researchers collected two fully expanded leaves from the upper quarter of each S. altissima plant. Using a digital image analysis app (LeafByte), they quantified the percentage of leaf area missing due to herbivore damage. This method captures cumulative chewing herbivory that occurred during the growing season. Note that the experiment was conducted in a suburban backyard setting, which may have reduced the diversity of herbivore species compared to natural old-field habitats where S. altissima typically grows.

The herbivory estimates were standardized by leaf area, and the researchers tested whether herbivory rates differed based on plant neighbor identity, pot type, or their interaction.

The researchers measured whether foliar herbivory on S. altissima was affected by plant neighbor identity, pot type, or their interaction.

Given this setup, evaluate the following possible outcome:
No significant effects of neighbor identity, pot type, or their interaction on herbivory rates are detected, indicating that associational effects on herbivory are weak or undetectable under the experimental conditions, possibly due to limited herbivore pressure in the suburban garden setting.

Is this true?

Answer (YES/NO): YES